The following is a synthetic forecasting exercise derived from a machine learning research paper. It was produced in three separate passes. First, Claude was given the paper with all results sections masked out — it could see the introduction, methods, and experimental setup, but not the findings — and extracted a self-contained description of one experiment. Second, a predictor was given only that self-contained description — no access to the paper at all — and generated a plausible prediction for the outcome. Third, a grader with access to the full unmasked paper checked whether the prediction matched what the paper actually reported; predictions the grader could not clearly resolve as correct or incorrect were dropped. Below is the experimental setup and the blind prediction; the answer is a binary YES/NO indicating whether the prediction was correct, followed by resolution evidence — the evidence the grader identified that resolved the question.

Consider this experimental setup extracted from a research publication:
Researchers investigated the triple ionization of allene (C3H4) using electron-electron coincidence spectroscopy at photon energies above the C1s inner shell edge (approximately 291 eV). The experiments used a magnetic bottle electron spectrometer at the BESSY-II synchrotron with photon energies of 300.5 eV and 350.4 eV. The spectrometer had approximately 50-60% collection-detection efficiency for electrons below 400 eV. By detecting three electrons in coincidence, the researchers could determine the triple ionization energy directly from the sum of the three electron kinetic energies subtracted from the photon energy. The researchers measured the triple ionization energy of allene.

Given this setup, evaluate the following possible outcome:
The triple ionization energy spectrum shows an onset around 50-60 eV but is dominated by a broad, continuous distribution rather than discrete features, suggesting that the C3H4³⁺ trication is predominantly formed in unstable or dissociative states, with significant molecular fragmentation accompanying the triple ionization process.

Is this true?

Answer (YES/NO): YES